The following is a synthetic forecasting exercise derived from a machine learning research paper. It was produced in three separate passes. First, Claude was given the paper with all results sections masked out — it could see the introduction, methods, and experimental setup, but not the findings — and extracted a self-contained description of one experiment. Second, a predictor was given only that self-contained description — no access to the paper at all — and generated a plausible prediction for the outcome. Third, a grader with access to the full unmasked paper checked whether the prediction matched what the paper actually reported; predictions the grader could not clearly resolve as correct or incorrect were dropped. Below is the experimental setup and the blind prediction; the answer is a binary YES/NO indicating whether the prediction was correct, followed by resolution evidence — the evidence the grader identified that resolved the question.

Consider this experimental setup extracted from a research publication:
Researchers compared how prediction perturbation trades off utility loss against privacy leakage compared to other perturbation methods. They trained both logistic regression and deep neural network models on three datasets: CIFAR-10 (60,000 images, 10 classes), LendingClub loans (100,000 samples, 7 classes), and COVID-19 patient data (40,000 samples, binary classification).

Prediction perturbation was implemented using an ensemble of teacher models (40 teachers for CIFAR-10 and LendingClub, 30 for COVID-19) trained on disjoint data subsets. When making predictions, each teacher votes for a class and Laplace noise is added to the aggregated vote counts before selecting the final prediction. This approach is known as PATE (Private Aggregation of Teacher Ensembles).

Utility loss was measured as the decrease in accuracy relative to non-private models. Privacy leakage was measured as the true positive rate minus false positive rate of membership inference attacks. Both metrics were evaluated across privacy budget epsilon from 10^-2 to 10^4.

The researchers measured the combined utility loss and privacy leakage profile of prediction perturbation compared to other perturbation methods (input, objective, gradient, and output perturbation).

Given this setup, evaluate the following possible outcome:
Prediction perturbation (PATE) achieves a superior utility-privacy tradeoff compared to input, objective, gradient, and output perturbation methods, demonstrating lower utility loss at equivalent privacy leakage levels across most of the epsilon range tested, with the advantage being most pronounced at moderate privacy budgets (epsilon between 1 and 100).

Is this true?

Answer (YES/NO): NO